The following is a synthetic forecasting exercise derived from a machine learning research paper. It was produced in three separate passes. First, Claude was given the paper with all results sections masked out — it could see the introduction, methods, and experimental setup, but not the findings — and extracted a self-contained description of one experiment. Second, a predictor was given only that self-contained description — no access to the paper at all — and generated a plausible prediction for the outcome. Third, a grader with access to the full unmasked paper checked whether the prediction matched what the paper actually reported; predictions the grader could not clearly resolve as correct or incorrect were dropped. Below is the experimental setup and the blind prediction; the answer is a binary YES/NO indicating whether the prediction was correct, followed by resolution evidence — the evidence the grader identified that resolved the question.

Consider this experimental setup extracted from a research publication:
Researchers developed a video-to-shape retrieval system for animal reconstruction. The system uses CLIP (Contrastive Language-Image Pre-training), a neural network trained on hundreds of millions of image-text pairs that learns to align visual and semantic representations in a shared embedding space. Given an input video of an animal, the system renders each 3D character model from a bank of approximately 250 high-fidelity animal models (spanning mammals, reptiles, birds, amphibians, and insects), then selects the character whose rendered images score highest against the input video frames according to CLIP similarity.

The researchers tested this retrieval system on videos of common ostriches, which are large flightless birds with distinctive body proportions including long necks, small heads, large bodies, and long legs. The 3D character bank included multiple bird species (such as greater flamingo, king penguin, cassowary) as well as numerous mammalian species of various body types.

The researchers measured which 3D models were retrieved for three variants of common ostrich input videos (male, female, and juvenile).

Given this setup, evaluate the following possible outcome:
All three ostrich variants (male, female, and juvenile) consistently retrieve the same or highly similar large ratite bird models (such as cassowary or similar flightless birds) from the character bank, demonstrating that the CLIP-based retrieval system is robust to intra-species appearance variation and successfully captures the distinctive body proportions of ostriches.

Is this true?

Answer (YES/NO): NO